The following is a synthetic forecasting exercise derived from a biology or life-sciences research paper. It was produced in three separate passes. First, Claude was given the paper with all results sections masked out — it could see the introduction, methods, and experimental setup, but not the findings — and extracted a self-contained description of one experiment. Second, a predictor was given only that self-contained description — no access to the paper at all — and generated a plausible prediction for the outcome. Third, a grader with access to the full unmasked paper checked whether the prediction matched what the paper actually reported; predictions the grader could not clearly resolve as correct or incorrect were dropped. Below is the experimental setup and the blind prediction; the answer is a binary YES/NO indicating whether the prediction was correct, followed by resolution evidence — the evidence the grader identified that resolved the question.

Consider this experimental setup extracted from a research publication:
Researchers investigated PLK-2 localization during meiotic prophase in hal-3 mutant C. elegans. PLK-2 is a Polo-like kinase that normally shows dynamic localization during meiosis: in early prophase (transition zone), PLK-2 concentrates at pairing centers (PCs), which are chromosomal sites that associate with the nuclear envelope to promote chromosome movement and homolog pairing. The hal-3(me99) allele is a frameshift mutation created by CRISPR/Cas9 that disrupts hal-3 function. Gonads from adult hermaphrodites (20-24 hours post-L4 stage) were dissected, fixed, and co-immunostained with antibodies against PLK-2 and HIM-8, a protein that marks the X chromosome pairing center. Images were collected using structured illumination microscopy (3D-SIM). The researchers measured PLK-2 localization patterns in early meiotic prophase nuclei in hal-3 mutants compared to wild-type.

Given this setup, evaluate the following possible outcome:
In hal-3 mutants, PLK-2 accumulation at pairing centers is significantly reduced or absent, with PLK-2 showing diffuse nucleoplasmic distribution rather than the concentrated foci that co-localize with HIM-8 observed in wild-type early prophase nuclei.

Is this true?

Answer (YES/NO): YES